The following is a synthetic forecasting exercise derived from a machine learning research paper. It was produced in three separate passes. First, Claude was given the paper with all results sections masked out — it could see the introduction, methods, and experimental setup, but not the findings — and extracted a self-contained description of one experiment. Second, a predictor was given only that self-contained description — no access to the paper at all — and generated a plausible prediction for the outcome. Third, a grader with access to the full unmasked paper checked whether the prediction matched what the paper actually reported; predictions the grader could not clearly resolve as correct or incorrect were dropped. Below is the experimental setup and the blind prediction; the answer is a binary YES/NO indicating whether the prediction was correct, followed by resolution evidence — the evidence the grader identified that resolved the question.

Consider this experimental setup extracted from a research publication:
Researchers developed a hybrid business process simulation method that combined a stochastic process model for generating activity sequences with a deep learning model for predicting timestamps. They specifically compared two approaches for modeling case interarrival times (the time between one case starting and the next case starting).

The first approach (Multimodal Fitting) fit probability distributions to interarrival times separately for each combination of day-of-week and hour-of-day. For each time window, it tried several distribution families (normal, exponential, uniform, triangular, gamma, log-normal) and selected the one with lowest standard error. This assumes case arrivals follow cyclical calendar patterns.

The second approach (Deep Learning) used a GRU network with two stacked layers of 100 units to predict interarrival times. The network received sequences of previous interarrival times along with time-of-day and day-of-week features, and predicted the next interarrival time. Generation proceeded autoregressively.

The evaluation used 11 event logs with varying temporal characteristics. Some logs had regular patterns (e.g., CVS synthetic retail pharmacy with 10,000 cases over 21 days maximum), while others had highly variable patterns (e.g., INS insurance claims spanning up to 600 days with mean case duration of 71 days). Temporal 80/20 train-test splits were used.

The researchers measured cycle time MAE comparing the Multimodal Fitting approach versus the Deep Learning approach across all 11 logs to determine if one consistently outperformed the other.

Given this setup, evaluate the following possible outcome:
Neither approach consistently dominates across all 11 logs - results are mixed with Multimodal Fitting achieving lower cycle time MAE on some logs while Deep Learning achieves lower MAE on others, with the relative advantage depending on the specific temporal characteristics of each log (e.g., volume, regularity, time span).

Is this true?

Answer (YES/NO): NO